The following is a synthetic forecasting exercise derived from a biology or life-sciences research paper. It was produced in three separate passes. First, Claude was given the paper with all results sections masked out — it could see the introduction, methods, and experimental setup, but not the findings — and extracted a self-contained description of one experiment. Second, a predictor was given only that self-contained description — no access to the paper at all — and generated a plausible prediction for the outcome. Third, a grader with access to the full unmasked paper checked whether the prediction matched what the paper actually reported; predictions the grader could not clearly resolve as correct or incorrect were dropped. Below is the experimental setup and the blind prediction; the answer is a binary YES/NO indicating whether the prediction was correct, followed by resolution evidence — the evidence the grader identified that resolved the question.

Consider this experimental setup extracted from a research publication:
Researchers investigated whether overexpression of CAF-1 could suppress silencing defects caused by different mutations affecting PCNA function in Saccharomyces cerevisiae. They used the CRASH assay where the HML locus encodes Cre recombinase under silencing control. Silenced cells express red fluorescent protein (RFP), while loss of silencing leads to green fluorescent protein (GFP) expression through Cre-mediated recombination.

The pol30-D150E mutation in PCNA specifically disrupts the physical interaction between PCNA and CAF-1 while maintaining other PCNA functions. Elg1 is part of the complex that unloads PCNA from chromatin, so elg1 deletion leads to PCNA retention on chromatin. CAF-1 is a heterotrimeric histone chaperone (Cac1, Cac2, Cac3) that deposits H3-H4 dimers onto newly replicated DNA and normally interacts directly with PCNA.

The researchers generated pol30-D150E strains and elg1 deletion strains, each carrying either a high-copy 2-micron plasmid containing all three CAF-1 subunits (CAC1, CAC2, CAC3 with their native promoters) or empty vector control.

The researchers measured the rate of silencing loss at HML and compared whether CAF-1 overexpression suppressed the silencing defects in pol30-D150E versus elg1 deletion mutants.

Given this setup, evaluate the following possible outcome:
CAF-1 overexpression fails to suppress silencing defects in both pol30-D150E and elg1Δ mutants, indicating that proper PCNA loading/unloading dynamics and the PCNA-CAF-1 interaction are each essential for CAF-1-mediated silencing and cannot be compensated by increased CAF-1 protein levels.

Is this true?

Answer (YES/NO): NO